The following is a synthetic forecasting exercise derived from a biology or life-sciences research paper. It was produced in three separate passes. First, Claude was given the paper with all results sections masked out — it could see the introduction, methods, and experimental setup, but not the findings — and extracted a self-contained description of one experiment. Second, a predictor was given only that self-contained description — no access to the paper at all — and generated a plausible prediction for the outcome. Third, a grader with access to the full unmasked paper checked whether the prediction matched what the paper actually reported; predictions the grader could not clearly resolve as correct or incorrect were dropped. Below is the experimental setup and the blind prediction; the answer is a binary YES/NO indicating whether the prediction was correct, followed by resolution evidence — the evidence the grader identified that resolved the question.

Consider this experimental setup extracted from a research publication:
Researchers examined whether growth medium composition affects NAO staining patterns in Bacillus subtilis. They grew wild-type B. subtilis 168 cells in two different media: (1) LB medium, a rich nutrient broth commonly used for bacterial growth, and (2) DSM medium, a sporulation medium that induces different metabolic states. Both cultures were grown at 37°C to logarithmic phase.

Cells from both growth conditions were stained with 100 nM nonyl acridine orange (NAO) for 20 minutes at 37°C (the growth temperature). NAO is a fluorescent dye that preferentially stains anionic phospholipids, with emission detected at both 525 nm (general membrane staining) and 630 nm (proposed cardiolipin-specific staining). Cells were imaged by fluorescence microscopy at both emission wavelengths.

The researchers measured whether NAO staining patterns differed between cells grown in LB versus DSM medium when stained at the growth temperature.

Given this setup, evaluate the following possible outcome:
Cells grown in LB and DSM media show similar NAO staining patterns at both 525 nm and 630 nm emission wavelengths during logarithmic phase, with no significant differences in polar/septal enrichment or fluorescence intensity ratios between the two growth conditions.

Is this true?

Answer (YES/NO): YES